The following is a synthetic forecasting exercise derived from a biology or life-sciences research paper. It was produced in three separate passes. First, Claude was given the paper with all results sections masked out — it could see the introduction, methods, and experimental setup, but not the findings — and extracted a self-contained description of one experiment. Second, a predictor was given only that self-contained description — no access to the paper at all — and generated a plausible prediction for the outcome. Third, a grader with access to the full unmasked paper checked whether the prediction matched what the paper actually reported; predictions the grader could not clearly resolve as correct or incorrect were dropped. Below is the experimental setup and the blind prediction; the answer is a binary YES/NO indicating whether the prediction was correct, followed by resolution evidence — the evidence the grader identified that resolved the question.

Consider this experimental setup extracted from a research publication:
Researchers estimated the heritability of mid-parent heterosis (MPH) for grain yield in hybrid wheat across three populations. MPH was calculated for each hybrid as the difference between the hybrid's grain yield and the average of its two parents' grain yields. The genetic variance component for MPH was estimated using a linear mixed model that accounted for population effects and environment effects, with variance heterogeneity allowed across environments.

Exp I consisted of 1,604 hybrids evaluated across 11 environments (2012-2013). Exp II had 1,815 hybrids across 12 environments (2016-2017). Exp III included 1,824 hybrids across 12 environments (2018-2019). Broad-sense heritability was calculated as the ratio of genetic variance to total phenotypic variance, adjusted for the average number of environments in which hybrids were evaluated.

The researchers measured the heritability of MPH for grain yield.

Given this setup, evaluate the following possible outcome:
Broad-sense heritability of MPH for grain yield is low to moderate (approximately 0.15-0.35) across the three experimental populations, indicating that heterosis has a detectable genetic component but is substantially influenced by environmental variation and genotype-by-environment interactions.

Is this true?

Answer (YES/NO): NO